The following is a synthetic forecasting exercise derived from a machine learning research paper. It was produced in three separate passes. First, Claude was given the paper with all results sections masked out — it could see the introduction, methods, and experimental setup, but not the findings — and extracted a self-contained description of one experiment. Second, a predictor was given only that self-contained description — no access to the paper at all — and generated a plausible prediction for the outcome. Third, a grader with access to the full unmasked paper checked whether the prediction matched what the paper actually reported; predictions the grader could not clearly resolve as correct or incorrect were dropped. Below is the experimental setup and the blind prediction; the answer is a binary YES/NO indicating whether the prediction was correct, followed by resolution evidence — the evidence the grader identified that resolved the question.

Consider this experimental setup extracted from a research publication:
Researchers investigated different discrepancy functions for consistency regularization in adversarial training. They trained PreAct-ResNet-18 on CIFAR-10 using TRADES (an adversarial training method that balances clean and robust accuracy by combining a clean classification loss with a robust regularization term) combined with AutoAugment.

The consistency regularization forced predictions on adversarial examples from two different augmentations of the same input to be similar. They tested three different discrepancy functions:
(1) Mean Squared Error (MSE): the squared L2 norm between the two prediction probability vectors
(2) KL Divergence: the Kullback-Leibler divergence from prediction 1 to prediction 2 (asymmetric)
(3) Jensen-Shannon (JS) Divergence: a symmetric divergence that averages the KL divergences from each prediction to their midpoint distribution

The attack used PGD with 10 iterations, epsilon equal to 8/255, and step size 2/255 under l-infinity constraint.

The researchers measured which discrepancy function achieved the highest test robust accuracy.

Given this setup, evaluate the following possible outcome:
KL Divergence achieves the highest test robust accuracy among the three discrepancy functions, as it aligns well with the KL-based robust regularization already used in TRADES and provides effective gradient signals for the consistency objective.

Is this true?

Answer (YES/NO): NO